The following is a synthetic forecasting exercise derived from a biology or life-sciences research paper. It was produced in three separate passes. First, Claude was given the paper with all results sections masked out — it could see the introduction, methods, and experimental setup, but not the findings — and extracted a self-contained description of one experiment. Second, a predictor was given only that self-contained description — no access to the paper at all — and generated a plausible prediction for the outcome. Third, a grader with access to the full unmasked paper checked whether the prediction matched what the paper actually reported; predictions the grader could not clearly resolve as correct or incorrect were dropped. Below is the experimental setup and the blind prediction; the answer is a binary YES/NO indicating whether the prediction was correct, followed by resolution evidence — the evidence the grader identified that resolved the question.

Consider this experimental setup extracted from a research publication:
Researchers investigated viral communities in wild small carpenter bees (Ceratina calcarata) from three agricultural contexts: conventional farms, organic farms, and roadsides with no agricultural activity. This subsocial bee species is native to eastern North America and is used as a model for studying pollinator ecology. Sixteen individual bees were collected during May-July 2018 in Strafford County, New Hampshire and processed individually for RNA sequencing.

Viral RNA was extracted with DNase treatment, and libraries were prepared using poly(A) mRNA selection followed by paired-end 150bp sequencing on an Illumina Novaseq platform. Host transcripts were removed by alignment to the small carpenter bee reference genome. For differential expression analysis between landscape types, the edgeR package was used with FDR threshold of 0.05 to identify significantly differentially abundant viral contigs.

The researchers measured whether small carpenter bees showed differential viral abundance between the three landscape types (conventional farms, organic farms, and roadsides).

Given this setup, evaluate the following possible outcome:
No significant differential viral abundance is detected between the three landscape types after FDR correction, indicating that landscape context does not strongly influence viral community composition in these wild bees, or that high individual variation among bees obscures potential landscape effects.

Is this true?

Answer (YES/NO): YES